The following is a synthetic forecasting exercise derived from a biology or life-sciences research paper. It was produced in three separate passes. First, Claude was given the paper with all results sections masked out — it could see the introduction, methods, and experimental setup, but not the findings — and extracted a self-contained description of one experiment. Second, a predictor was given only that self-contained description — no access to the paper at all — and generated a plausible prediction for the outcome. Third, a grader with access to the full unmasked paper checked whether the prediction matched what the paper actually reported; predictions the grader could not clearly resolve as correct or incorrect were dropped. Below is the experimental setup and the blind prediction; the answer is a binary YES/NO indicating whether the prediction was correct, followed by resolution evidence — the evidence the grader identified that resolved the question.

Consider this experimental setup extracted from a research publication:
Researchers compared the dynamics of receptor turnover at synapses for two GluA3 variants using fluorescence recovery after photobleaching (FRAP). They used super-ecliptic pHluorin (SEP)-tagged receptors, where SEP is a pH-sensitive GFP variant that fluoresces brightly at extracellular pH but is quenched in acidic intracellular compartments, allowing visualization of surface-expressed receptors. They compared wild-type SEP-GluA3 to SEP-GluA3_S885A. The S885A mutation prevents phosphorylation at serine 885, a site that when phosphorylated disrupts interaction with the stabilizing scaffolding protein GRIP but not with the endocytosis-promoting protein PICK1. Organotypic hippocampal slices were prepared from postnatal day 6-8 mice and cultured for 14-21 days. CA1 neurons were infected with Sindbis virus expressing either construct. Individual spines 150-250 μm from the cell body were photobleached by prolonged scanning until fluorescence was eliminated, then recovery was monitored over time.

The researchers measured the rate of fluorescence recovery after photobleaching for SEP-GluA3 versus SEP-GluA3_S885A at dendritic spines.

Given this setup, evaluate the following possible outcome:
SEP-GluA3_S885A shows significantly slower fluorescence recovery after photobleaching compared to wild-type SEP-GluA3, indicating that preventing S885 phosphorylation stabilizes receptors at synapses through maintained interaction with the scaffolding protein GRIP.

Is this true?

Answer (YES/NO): NO